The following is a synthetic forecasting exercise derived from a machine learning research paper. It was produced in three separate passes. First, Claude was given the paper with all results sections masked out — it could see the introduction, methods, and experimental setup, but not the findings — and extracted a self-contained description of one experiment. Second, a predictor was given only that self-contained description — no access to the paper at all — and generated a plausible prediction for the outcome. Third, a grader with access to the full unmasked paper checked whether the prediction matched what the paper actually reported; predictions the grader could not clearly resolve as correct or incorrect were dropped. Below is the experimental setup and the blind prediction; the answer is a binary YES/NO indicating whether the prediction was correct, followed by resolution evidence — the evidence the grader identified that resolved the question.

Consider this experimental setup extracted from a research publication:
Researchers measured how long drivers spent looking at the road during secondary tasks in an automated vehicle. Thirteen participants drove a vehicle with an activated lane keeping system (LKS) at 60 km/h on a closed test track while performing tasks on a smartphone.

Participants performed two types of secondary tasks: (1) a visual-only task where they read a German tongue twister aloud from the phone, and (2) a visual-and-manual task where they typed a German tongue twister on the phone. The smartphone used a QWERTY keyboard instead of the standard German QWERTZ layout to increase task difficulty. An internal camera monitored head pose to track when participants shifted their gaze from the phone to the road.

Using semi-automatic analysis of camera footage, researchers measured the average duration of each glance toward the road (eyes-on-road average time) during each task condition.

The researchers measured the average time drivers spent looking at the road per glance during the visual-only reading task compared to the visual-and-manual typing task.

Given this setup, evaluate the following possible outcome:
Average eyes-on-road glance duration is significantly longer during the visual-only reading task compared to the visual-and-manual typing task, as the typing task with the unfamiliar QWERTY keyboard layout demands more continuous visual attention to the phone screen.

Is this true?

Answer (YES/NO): YES